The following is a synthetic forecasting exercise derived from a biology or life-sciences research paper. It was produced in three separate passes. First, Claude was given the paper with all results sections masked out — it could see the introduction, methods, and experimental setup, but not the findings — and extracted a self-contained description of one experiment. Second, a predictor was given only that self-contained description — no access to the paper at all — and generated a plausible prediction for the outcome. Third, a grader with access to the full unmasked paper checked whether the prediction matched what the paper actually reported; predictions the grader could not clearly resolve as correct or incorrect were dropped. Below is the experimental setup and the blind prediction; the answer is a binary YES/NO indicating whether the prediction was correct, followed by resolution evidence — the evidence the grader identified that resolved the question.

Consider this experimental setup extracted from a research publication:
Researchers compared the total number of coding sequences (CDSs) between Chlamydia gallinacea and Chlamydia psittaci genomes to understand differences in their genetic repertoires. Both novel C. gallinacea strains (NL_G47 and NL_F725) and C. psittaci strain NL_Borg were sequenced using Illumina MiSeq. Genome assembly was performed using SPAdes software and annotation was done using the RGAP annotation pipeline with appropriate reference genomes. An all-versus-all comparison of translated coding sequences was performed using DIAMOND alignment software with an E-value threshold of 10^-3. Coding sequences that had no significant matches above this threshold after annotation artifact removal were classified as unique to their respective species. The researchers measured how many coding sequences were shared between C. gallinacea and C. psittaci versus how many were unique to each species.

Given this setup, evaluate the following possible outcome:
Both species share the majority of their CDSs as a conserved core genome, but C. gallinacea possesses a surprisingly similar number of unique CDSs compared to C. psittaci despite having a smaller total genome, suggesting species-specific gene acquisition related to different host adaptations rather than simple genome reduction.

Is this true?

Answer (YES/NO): NO